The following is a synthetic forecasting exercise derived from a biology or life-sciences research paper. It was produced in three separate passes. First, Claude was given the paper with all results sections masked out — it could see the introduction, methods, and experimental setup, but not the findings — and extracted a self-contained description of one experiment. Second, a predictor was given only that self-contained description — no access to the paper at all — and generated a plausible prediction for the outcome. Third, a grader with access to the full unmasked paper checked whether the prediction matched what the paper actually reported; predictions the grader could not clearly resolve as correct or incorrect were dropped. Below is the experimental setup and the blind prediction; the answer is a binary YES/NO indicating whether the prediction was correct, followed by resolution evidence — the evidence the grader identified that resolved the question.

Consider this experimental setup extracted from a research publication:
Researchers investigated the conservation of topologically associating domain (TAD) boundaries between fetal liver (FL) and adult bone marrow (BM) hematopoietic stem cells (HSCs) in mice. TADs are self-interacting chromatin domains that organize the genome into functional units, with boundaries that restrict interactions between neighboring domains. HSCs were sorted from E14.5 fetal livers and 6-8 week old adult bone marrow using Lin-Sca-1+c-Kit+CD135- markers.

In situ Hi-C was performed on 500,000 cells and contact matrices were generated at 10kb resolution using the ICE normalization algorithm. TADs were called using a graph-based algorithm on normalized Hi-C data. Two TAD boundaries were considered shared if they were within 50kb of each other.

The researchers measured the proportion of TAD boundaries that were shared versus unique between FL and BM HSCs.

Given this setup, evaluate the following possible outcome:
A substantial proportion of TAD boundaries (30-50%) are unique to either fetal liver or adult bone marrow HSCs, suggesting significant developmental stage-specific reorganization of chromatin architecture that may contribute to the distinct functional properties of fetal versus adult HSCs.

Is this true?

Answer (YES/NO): NO